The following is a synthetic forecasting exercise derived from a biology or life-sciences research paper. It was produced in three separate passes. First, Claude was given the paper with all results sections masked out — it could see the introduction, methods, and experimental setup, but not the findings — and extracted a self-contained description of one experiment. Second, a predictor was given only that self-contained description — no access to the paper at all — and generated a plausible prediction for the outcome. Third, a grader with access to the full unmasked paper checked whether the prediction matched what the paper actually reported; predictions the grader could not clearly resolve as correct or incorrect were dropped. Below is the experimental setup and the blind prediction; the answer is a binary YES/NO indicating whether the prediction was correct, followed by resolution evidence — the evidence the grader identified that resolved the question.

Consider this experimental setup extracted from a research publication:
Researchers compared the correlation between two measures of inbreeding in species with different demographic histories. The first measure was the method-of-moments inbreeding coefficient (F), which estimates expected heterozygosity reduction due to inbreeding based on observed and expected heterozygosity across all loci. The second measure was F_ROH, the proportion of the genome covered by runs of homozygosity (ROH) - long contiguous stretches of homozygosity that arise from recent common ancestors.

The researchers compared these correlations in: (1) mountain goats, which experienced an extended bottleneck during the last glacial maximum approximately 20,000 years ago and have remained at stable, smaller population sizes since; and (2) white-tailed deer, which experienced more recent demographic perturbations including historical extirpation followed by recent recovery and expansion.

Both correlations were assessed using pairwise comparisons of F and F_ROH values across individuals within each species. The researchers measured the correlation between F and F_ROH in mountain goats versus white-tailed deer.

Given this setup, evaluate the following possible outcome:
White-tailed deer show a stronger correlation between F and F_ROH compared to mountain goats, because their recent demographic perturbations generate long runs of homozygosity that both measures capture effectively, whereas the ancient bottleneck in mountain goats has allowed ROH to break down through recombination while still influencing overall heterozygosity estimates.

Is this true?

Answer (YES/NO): NO